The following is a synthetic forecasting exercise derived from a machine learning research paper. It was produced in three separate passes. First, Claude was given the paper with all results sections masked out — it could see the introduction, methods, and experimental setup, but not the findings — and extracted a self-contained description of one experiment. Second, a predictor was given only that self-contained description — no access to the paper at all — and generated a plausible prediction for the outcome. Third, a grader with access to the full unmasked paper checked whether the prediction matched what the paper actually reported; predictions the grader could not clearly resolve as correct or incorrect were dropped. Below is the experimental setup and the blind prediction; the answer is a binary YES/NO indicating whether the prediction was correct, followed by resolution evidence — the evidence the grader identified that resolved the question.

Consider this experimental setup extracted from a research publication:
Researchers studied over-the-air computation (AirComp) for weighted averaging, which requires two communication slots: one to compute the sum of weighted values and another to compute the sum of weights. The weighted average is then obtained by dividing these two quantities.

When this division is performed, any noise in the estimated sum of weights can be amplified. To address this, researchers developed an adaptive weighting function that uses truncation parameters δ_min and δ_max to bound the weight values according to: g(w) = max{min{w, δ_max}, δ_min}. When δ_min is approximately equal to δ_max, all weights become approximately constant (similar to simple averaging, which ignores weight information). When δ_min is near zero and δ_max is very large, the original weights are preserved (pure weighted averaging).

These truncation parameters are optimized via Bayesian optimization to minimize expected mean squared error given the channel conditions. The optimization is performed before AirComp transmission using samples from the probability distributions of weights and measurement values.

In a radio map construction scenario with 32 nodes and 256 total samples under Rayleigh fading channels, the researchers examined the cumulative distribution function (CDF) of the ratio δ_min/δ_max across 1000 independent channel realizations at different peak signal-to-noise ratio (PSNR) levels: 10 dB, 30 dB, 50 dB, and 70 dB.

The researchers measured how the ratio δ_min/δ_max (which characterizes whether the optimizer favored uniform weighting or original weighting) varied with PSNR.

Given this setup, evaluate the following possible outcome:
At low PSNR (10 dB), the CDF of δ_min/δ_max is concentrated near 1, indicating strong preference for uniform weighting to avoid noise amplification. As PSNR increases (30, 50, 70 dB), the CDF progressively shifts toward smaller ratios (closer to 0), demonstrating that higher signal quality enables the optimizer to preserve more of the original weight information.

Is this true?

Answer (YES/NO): NO